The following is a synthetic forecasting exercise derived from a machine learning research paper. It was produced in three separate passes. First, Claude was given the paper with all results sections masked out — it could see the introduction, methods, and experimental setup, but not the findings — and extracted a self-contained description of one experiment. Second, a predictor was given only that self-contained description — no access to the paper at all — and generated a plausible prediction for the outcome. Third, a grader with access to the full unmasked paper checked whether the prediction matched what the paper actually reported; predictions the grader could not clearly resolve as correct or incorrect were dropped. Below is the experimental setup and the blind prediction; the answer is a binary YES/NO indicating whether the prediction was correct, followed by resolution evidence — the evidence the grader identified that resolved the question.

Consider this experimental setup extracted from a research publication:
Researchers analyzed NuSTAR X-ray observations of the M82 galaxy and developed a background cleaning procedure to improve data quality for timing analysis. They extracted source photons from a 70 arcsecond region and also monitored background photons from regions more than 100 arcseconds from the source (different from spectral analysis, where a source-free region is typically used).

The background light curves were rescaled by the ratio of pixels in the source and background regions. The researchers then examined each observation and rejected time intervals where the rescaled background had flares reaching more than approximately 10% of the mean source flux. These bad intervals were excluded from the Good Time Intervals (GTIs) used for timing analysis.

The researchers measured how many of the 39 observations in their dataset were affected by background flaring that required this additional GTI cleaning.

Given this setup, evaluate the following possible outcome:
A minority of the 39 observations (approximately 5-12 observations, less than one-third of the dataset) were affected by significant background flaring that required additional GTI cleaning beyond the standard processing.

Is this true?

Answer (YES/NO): NO